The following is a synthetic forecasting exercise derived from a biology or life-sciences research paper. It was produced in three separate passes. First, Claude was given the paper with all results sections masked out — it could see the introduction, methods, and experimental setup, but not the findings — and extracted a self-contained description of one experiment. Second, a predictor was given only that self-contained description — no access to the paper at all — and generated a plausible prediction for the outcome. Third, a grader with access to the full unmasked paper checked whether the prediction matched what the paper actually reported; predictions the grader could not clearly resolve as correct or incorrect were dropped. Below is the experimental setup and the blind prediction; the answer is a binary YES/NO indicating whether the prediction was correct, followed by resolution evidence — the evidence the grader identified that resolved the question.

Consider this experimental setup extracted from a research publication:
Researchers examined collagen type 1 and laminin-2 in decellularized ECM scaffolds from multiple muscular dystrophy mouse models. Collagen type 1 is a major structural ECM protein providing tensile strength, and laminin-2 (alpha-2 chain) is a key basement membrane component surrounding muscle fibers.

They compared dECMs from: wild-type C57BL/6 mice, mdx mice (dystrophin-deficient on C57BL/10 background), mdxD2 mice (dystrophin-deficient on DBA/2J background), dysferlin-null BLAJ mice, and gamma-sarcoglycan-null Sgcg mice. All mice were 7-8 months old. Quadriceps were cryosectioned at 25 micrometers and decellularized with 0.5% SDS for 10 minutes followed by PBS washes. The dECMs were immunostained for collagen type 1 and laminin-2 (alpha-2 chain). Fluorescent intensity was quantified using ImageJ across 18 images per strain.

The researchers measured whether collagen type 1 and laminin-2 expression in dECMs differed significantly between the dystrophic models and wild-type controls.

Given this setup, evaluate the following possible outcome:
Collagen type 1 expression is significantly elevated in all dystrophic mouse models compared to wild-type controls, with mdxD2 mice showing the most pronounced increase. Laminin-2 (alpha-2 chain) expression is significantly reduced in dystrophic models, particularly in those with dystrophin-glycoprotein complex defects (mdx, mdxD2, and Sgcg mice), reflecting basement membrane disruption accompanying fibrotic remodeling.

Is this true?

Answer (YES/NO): NO